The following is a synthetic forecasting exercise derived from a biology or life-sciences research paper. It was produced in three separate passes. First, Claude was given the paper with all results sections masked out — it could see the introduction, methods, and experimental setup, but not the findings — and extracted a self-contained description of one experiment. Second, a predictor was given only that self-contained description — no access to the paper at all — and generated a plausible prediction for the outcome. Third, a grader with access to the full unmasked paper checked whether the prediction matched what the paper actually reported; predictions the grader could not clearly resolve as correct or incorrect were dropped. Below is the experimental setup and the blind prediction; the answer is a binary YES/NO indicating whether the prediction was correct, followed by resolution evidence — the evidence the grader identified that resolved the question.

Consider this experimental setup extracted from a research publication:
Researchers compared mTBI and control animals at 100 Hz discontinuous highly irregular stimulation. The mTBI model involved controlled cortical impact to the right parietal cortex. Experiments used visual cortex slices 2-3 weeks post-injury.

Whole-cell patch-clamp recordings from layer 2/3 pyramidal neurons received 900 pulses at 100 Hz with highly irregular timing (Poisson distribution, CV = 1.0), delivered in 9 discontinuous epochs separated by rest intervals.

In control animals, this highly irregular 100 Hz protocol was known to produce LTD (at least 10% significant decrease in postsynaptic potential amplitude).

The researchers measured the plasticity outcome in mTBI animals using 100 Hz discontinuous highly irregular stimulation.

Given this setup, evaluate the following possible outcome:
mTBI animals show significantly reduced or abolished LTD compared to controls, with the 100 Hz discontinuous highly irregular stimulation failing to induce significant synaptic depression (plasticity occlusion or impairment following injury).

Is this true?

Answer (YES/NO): NO